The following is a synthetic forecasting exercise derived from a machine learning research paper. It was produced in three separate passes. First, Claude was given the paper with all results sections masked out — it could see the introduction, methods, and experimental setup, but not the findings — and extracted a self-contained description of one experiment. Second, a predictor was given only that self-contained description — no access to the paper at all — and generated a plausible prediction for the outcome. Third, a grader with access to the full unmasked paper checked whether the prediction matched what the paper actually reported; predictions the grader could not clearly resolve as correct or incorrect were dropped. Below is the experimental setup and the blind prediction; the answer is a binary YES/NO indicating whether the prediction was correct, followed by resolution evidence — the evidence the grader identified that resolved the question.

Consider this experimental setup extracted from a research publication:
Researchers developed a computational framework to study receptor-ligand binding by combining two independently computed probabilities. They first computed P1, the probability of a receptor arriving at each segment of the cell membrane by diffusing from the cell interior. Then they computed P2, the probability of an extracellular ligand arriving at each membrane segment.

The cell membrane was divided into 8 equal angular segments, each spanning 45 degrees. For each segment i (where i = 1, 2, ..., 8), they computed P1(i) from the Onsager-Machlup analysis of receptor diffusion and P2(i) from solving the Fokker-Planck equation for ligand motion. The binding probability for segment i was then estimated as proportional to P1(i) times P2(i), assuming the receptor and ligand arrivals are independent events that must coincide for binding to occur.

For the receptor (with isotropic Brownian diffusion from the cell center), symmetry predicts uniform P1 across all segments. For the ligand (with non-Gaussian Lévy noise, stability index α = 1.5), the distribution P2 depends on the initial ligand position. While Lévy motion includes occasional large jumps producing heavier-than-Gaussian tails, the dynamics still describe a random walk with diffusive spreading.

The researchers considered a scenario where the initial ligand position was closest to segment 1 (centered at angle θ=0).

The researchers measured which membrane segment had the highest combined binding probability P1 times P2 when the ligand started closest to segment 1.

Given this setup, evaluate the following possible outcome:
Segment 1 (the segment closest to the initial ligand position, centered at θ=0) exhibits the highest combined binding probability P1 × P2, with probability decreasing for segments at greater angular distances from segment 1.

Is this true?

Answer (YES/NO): NO